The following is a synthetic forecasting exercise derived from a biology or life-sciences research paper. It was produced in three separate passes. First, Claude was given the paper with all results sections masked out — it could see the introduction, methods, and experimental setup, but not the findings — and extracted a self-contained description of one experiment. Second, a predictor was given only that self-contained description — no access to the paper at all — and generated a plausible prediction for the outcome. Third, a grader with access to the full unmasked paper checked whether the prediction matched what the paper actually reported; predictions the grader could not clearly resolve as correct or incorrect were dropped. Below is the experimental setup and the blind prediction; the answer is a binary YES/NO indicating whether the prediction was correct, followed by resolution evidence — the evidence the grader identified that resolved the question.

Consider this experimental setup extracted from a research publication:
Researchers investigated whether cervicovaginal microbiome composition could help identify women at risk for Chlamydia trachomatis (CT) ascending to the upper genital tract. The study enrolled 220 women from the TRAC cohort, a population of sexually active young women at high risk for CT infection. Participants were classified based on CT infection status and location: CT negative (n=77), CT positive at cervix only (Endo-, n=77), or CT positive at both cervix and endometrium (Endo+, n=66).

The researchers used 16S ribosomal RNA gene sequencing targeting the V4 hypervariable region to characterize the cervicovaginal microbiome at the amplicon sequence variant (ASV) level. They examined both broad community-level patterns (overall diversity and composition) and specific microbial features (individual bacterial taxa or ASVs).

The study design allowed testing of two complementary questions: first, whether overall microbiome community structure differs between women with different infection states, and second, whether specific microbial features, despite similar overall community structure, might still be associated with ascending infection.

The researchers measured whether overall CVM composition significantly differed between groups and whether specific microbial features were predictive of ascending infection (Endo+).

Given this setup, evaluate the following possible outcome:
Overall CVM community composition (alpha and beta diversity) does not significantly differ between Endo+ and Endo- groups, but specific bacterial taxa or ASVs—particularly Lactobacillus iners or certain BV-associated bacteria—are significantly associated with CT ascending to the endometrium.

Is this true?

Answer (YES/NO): NO